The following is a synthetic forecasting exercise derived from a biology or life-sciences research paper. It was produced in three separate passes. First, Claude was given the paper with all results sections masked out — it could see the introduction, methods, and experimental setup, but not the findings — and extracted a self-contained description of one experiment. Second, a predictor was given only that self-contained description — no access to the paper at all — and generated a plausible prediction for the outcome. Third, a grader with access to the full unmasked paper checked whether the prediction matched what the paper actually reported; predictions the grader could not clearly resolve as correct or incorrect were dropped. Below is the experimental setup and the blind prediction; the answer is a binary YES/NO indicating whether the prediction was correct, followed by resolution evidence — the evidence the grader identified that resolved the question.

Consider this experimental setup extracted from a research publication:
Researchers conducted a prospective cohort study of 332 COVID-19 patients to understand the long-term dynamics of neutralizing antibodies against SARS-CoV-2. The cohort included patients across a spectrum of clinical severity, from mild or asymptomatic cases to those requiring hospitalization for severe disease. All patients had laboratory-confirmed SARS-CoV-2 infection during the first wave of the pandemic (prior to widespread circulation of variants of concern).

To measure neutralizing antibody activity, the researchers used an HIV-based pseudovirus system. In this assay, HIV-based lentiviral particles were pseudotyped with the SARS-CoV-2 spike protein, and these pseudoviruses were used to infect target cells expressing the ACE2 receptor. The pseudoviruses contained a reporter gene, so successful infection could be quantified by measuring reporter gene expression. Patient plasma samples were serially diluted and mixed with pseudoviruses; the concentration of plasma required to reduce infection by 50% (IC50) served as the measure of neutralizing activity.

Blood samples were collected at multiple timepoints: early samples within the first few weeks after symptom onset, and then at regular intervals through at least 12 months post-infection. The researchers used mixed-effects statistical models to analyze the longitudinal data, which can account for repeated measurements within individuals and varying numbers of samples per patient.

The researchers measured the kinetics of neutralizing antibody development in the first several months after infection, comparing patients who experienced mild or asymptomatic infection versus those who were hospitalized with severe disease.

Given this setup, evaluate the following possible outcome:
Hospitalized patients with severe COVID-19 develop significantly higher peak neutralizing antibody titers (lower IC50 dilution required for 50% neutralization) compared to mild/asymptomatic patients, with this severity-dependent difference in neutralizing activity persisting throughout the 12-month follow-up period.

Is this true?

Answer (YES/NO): YES